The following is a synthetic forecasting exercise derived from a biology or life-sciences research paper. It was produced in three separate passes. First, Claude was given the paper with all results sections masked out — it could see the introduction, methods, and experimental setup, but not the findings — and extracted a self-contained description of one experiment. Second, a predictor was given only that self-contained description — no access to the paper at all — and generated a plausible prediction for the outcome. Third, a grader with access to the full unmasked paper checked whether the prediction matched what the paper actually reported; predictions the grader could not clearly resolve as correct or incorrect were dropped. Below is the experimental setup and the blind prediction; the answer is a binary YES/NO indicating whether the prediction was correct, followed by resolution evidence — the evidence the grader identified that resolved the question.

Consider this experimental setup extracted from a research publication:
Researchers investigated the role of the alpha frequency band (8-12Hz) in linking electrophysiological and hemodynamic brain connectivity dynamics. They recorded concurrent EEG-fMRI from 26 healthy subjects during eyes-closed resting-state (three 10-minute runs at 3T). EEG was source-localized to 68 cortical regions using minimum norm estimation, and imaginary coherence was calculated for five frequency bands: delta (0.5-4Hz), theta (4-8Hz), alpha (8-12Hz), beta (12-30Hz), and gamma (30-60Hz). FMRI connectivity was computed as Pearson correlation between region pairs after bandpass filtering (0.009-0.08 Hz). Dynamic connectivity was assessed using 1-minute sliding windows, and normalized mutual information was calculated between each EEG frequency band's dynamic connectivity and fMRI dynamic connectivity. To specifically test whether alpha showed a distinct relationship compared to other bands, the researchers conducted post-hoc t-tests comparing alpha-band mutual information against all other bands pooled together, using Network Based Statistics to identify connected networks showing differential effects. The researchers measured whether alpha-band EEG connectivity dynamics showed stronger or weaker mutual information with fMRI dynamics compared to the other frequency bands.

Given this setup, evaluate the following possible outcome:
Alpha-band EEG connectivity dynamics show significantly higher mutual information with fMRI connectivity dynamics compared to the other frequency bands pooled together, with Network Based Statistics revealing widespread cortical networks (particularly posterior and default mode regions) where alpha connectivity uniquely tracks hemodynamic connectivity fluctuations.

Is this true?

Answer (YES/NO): NO